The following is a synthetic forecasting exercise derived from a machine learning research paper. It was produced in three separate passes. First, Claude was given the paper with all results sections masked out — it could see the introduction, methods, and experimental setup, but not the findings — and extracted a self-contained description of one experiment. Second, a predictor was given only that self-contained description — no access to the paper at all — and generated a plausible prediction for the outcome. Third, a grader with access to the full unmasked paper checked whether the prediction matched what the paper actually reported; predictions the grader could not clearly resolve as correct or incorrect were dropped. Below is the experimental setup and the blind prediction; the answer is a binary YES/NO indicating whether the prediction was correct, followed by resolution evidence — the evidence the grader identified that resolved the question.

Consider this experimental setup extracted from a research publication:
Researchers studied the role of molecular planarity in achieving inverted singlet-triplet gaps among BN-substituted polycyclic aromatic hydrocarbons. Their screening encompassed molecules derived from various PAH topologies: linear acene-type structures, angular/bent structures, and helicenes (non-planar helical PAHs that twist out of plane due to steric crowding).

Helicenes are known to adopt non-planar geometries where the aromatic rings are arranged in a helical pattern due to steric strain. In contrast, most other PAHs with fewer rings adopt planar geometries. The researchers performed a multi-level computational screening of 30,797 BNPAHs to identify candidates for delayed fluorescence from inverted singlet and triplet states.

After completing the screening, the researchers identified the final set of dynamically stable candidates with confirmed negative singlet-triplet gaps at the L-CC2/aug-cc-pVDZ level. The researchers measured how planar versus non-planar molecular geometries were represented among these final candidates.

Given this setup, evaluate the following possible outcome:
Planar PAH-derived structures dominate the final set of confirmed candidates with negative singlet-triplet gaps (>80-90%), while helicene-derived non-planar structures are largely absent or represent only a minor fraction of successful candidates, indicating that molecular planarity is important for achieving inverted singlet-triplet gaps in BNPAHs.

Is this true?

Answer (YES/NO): NO